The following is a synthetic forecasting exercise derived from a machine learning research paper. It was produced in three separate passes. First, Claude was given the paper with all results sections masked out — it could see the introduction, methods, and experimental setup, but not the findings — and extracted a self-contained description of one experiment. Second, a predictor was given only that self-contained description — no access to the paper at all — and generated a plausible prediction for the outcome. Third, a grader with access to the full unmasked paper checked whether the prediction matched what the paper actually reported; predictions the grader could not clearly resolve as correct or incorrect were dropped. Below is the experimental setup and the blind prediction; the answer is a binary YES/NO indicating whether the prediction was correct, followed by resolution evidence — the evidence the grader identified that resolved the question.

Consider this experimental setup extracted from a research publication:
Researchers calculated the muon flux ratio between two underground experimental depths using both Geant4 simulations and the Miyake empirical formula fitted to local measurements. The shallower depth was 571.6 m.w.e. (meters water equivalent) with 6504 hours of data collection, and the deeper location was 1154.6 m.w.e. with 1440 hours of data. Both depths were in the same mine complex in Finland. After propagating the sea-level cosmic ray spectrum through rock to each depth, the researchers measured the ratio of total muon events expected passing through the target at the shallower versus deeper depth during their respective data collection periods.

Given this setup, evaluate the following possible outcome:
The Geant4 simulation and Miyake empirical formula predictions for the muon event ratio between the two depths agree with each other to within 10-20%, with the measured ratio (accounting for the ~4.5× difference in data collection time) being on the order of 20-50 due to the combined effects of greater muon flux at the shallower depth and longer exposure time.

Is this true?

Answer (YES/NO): YES